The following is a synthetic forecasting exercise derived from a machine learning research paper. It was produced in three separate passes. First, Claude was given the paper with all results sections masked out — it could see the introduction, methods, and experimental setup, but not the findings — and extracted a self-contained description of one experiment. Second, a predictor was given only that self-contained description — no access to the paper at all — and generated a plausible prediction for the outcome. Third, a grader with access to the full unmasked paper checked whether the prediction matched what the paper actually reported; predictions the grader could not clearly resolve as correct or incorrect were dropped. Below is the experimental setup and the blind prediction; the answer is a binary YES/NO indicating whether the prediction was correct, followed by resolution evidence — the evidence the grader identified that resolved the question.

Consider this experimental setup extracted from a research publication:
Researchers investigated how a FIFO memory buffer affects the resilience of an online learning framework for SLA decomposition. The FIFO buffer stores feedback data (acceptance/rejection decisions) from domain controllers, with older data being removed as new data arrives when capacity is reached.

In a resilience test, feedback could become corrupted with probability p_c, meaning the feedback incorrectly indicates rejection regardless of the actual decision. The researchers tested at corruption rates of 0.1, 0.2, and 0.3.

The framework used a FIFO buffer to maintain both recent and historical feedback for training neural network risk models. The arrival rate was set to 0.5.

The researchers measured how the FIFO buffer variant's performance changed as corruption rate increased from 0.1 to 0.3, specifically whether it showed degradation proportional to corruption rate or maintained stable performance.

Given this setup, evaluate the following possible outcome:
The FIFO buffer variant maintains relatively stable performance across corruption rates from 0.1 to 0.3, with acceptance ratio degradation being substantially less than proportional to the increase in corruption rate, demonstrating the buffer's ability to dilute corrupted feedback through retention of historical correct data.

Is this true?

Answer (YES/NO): YES